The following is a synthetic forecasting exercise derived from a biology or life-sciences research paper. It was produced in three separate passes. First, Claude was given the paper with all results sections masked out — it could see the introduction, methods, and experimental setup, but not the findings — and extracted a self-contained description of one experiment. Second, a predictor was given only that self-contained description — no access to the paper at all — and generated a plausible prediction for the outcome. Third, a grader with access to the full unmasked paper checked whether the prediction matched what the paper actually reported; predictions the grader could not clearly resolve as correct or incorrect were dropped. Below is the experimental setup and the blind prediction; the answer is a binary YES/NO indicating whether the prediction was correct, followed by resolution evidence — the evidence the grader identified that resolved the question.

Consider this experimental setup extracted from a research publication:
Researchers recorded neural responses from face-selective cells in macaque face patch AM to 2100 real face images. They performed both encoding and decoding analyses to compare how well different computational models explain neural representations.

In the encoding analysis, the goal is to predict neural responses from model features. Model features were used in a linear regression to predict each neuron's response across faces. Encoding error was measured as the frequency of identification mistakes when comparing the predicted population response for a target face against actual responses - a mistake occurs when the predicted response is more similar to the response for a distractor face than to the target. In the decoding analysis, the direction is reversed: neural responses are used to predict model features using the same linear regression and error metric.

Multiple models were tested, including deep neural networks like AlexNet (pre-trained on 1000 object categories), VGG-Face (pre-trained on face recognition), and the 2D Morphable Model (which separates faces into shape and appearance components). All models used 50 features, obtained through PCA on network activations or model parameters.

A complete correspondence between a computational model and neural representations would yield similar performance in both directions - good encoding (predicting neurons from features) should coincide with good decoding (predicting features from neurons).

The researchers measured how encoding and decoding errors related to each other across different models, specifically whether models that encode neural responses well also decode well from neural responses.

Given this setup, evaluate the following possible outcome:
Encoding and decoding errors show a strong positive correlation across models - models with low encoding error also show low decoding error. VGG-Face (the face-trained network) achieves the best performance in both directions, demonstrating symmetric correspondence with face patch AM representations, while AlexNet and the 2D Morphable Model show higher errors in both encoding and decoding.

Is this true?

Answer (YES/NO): NO